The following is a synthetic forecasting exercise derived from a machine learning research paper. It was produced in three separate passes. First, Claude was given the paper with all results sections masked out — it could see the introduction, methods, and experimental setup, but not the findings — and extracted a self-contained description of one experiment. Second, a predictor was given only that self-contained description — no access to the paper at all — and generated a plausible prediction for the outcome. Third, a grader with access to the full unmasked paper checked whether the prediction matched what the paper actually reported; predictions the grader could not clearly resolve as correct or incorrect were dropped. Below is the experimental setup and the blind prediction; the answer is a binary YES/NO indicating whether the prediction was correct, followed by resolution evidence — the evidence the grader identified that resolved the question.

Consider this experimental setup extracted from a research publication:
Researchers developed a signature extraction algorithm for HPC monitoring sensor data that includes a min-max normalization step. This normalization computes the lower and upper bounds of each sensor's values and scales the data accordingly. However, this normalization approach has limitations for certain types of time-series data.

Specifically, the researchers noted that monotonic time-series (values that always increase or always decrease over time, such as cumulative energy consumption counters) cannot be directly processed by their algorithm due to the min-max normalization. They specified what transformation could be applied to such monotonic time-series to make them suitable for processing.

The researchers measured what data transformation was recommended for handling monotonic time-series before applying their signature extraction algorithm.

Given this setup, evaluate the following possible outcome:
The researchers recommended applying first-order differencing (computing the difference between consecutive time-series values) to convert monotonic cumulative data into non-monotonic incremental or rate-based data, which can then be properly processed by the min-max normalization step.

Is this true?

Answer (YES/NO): YES